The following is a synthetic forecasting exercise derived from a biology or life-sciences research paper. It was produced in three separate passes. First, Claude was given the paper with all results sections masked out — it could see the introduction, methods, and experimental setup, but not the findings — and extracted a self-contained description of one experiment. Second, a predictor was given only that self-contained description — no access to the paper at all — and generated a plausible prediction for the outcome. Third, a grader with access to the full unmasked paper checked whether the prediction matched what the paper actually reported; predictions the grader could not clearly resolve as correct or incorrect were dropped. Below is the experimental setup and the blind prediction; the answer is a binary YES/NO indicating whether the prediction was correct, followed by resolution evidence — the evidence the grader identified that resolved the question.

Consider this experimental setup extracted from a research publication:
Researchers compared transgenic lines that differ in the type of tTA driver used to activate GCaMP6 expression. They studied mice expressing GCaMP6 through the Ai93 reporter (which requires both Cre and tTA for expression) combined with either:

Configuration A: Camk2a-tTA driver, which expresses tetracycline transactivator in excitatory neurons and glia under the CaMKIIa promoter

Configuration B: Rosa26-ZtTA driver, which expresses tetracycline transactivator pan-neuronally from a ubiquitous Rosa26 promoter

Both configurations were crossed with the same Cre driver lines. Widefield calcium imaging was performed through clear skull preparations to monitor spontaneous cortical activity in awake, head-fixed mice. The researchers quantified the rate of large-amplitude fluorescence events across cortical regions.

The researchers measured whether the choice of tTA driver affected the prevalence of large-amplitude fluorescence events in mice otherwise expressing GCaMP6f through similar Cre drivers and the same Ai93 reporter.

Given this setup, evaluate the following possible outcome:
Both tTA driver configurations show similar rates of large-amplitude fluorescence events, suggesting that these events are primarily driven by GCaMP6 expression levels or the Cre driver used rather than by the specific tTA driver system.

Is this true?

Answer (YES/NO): YES